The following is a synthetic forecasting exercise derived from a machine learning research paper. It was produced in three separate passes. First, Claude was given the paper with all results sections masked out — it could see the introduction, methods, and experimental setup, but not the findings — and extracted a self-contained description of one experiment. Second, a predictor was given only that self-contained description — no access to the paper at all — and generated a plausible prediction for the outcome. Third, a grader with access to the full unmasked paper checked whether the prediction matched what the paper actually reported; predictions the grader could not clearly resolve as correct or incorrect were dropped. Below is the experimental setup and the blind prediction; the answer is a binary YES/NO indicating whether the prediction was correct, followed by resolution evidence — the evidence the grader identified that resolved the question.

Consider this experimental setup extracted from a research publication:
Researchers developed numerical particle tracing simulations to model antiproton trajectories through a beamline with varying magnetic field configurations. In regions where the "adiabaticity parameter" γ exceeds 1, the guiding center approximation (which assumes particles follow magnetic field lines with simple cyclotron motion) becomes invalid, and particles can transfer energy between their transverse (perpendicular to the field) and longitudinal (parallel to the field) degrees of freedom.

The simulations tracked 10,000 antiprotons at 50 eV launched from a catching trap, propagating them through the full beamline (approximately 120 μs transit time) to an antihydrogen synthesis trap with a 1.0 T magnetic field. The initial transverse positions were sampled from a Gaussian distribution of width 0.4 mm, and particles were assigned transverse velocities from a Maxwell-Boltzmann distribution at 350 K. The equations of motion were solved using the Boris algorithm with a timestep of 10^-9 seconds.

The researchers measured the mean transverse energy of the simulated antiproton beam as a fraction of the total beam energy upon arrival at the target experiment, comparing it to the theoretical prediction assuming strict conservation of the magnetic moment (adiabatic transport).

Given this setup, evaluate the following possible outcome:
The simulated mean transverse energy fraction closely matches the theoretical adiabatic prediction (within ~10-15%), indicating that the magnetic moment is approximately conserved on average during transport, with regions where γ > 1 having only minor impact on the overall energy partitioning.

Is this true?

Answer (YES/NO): NO